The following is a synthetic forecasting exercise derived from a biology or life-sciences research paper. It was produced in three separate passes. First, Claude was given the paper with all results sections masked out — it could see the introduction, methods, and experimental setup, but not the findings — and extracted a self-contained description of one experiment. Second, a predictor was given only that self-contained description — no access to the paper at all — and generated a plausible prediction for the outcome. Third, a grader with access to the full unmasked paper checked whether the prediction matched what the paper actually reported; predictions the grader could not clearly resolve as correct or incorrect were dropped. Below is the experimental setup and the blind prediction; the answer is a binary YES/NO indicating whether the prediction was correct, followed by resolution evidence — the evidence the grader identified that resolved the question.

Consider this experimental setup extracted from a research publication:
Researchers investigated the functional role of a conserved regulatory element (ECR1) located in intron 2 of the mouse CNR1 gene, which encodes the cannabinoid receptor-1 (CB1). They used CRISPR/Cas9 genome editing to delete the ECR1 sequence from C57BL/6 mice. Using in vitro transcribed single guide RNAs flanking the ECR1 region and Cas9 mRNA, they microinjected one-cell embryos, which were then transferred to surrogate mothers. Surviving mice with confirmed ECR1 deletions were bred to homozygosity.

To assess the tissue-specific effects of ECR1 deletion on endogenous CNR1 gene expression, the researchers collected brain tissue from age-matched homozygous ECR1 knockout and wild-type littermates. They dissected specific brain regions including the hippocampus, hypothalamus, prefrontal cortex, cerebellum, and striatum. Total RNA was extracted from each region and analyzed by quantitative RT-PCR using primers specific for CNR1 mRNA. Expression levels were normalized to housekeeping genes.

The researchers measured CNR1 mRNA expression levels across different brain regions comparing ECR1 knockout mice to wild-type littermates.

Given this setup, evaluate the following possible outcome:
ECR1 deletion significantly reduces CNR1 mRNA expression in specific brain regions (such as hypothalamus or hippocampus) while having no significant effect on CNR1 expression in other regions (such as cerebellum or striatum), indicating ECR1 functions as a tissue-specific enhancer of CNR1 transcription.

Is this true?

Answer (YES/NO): NO